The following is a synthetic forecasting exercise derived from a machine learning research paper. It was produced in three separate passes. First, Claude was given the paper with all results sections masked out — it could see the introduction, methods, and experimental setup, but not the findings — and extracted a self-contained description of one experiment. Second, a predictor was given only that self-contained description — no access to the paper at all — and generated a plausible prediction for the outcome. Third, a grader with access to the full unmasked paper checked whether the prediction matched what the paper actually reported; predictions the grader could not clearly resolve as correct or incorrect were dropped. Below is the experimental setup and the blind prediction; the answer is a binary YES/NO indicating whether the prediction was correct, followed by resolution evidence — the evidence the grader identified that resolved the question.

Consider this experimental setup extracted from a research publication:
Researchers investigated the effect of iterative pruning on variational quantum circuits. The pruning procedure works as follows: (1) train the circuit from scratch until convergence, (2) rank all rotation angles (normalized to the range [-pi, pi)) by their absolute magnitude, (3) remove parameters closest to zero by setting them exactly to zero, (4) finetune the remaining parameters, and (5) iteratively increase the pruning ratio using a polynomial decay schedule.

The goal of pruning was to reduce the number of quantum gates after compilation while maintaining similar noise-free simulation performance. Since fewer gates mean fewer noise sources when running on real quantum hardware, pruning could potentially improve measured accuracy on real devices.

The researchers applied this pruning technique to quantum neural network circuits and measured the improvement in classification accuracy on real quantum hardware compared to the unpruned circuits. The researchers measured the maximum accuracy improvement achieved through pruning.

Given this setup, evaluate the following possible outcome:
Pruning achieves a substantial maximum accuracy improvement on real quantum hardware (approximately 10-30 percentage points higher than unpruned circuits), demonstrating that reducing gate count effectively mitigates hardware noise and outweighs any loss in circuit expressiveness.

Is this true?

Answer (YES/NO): NO